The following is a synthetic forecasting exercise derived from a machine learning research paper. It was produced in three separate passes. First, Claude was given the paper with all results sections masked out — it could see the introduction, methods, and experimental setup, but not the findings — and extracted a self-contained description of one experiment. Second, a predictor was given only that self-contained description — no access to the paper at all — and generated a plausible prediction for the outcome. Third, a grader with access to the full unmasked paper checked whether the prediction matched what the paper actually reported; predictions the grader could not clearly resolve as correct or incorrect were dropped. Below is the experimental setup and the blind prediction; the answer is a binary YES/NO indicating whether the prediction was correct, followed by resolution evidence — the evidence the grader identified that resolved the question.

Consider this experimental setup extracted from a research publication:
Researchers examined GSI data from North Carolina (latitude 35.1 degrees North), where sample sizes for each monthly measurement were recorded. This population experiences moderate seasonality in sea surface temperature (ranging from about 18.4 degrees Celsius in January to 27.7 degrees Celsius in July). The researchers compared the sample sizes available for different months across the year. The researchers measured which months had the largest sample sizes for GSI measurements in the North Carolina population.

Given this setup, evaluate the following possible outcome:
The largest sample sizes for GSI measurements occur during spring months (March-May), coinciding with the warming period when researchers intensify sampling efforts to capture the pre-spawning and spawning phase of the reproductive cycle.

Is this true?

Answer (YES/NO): YES